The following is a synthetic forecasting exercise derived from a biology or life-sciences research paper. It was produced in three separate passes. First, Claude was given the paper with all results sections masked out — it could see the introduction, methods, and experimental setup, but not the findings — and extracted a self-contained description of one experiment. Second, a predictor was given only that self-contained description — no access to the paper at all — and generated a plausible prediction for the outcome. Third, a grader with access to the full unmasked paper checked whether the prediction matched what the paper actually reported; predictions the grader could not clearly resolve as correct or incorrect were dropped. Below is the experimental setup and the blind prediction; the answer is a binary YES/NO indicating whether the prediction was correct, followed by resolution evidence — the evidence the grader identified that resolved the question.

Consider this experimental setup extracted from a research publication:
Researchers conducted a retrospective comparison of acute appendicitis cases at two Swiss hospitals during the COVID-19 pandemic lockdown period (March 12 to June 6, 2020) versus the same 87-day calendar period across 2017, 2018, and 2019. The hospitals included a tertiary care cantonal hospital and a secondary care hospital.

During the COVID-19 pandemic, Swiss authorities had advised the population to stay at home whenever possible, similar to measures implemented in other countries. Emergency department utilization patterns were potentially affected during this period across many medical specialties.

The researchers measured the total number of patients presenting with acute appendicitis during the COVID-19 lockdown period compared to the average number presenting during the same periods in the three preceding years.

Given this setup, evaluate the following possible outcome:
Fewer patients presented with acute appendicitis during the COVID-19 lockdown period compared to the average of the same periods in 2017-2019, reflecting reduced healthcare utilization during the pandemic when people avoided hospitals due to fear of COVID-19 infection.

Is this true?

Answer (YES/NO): YES